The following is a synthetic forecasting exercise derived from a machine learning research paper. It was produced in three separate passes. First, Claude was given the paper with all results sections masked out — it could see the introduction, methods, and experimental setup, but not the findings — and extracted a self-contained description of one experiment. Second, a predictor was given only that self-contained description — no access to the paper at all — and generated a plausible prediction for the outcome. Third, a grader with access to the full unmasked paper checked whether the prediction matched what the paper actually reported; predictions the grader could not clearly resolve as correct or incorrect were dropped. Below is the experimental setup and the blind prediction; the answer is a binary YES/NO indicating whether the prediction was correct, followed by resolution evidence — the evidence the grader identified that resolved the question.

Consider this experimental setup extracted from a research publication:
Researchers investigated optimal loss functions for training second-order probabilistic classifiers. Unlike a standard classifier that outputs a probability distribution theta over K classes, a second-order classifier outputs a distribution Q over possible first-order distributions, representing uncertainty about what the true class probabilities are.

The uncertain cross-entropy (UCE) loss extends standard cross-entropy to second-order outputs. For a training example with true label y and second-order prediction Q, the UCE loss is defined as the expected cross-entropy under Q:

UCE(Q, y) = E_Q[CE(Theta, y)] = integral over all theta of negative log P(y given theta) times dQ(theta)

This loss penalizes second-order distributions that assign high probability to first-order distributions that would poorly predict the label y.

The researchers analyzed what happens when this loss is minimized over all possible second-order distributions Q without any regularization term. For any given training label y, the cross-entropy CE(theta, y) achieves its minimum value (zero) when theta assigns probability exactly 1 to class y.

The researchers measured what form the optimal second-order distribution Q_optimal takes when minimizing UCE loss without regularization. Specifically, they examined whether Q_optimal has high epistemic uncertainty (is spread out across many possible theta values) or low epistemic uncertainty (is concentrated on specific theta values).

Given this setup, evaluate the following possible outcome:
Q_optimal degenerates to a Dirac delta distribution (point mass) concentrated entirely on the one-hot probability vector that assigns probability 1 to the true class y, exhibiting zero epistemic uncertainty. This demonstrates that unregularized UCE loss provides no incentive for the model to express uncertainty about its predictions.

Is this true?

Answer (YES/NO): YES